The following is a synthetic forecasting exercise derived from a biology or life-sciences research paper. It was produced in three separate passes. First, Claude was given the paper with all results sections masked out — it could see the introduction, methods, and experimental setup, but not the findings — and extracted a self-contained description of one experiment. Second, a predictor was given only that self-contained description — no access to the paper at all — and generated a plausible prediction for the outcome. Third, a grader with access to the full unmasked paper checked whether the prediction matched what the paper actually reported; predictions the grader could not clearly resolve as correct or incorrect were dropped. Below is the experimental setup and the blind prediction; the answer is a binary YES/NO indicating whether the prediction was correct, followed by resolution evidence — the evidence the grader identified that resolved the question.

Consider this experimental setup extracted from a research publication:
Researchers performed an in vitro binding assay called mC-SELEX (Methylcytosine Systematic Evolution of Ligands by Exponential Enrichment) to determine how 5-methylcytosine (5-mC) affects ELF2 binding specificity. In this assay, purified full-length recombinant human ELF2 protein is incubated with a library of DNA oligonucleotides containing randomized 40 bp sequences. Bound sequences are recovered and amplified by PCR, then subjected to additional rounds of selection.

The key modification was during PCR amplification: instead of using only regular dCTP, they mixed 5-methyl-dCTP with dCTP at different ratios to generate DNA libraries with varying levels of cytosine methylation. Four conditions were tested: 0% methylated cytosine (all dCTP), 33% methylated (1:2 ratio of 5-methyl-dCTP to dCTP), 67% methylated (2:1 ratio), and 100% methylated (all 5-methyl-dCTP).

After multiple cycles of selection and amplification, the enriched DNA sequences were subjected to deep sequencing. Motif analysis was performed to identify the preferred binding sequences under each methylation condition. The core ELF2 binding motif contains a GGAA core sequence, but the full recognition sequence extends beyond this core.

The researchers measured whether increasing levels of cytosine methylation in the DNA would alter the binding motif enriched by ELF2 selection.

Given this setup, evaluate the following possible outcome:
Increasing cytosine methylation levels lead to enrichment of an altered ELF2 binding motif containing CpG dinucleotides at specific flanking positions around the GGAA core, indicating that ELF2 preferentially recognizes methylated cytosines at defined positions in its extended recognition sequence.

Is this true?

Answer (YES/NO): NO